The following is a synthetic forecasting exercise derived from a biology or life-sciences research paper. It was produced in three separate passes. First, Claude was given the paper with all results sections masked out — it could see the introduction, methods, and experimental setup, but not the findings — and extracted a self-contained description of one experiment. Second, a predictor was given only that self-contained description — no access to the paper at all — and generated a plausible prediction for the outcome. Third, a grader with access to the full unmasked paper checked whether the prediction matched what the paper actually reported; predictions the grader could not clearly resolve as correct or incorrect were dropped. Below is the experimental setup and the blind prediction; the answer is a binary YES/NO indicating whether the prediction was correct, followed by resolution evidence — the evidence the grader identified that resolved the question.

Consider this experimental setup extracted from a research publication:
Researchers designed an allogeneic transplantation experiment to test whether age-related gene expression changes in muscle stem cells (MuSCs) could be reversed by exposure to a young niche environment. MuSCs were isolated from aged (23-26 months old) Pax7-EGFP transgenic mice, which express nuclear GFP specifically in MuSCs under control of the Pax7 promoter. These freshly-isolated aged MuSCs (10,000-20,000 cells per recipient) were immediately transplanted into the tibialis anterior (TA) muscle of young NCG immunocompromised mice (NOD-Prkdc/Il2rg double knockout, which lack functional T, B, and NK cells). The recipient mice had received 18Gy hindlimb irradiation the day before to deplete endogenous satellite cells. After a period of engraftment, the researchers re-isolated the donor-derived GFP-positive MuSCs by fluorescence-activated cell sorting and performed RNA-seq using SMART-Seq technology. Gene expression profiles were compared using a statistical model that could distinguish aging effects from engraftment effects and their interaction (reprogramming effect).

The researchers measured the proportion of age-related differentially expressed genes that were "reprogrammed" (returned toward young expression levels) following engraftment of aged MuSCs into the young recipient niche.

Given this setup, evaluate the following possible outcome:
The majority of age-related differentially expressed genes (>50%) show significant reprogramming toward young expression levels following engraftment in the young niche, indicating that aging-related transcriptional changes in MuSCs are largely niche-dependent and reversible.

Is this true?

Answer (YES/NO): YES